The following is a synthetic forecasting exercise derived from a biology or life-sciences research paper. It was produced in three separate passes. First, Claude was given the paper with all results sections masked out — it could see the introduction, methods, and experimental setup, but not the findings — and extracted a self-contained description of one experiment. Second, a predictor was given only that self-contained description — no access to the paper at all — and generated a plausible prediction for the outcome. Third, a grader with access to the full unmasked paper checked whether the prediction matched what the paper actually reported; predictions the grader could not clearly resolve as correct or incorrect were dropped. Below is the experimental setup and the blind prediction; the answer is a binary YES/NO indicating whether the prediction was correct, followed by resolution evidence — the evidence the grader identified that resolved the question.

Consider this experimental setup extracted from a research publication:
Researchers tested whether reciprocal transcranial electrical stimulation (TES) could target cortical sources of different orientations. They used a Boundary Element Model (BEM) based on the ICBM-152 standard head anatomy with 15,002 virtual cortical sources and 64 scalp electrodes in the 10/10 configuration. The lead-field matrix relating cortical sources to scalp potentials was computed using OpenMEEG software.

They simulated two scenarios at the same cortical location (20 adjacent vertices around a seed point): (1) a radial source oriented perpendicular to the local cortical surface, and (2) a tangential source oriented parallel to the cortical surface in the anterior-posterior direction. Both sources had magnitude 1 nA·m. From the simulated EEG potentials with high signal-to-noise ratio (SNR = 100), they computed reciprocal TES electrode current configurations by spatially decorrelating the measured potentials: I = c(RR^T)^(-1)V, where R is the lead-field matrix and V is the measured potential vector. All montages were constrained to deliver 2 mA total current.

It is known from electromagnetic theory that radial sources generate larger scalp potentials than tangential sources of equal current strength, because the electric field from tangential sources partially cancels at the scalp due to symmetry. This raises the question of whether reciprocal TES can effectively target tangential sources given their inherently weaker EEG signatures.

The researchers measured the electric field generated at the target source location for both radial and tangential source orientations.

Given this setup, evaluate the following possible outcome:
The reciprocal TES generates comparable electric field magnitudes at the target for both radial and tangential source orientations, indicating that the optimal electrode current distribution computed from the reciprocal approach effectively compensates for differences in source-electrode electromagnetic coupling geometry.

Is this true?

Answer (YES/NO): YES